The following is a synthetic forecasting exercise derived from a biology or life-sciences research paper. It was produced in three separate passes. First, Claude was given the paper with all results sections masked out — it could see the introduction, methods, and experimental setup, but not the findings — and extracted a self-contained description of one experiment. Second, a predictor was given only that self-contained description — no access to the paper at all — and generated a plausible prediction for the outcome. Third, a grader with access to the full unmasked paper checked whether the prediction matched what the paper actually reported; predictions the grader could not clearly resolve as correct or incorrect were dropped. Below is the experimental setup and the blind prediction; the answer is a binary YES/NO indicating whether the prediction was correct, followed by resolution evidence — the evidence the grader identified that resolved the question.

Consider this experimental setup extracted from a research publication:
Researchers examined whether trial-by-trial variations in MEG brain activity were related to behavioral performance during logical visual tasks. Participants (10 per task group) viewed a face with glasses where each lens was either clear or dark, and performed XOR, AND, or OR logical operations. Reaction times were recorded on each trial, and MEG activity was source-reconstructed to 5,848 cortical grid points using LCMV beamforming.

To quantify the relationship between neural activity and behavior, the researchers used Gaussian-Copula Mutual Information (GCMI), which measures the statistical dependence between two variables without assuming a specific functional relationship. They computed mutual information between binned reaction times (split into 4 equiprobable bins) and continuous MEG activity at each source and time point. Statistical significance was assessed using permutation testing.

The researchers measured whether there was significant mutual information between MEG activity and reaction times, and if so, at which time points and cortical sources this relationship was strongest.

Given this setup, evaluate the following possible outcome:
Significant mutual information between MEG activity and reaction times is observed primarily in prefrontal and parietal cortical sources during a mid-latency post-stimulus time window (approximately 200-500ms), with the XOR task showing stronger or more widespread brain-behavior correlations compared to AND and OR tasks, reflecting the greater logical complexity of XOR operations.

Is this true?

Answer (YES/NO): NO